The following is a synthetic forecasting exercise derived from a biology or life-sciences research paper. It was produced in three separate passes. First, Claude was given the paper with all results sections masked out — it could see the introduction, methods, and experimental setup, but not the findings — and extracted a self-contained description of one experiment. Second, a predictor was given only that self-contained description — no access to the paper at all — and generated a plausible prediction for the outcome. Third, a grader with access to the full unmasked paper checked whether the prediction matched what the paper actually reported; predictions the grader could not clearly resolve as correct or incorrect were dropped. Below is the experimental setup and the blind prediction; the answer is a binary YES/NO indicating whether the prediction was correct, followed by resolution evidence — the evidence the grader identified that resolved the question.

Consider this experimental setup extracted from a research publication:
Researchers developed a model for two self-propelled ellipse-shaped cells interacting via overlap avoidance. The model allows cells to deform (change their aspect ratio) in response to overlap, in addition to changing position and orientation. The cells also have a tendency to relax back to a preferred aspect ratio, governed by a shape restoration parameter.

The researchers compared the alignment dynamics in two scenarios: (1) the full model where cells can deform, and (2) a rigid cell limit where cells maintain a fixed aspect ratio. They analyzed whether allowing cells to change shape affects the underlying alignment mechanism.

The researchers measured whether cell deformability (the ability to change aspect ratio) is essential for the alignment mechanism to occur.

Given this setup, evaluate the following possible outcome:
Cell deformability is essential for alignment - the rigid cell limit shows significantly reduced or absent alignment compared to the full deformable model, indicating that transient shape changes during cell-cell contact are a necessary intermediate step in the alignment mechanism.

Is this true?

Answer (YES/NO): NO